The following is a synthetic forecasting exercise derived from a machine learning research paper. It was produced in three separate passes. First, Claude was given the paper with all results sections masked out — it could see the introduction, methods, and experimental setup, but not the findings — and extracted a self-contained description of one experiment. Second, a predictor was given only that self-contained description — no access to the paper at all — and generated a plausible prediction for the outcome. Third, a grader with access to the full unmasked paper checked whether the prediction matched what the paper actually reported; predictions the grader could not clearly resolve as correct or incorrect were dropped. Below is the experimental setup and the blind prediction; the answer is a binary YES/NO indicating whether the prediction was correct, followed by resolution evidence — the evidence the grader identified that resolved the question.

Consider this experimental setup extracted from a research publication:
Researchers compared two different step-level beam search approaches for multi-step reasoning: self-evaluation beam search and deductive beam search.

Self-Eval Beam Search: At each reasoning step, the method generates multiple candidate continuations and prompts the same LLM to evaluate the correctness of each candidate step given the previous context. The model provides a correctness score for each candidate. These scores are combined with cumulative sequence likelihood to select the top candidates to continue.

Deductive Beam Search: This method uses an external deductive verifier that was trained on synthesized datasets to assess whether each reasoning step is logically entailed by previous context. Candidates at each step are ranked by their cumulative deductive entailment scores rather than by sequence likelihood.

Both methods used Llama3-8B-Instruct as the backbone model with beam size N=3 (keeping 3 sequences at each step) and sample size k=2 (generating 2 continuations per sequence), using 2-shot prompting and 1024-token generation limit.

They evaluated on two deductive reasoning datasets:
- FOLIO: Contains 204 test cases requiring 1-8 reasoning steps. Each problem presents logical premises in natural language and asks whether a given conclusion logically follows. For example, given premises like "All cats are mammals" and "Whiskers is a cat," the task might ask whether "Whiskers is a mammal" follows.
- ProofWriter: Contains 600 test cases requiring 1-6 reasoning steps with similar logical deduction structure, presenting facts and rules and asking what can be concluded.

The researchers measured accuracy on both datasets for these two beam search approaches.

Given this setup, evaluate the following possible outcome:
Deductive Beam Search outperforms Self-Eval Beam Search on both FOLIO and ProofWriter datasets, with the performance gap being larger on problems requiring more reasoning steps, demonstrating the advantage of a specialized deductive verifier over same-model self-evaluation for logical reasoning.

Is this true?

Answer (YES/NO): NO